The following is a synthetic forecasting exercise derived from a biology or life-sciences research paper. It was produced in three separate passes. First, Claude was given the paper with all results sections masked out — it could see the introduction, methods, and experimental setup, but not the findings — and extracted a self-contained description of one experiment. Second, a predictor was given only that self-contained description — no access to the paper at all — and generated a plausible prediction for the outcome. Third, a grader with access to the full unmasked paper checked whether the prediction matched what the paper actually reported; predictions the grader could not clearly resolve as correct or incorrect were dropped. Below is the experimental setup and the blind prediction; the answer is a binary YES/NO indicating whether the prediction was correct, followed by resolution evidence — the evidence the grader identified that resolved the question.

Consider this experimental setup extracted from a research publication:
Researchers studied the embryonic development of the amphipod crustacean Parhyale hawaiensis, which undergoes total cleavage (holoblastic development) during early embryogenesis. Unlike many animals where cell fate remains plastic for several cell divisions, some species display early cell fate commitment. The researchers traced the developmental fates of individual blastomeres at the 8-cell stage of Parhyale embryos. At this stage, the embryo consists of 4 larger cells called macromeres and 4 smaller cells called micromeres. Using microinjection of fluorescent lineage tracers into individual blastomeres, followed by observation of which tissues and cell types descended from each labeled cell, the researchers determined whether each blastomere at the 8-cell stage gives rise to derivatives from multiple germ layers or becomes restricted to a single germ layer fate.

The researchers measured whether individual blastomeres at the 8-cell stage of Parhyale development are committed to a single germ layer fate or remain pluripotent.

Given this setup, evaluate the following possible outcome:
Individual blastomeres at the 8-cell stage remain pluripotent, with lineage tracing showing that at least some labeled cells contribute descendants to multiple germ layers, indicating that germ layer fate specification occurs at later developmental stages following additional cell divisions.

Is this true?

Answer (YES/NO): NO